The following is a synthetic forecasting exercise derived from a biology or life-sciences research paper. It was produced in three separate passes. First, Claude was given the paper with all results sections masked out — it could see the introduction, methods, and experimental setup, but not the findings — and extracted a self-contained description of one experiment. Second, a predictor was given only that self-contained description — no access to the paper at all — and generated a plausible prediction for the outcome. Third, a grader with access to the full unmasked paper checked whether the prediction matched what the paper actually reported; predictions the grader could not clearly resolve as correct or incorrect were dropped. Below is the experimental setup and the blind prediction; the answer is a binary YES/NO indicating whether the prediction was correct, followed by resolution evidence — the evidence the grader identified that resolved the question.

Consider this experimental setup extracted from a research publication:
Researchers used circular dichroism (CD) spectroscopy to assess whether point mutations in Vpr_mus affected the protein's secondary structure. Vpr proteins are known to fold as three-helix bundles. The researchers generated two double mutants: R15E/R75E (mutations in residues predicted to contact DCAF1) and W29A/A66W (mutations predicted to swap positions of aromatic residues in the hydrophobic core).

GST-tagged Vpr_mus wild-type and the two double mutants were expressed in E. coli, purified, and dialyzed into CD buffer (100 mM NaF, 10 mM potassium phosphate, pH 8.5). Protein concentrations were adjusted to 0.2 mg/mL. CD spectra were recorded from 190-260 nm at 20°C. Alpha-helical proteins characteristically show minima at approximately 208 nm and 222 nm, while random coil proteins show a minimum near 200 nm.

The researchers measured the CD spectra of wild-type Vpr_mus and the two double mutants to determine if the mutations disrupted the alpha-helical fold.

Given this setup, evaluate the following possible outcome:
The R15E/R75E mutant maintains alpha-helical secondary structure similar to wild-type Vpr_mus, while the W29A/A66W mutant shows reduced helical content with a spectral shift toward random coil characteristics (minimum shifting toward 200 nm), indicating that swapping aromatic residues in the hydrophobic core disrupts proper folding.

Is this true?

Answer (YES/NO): NO